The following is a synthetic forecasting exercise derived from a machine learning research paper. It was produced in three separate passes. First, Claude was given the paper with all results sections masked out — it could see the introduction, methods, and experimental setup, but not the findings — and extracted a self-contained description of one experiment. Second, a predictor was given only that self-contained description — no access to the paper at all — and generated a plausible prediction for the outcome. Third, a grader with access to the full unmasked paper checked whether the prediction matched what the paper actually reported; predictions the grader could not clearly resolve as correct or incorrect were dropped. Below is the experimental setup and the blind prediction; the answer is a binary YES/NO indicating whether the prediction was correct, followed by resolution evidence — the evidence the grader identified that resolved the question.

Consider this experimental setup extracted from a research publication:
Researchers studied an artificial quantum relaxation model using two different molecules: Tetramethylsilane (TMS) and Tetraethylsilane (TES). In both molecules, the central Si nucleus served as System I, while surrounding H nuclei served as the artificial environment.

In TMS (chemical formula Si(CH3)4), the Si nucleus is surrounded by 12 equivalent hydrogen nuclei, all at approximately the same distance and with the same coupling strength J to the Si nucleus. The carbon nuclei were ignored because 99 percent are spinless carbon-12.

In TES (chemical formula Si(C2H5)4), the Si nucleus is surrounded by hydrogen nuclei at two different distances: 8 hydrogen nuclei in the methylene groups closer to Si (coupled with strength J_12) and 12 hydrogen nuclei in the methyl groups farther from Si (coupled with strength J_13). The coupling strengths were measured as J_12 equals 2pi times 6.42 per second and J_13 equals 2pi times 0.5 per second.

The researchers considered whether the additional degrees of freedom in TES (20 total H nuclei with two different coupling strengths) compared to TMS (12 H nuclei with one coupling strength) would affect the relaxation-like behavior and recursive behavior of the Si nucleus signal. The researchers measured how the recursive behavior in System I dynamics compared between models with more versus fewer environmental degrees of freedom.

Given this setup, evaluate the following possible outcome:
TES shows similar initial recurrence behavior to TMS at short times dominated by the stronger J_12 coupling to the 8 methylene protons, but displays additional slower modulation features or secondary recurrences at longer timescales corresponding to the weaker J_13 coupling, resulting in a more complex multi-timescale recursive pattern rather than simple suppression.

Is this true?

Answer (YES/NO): NO